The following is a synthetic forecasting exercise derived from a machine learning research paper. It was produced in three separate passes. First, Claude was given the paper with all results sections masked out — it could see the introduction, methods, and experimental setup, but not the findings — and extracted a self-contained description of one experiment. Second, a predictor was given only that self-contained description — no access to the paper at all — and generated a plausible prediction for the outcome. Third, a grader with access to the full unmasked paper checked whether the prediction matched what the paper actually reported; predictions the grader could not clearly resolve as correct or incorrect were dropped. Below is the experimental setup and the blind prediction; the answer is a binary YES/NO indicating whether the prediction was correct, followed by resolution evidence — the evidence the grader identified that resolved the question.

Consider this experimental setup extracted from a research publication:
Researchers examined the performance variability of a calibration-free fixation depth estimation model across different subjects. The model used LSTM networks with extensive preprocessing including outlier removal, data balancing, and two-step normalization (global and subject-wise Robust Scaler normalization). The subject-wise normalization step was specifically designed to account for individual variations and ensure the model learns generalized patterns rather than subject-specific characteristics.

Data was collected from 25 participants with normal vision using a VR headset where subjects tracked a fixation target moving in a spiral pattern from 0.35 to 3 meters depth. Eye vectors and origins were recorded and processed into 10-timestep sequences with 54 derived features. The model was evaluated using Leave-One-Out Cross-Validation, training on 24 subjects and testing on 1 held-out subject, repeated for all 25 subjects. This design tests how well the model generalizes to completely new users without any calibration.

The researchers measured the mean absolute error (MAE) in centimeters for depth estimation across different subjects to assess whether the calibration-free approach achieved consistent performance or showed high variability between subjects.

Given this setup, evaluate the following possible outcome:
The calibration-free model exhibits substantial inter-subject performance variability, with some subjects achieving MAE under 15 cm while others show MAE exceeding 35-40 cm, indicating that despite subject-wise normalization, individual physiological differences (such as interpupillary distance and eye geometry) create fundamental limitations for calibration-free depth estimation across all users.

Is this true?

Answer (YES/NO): NO